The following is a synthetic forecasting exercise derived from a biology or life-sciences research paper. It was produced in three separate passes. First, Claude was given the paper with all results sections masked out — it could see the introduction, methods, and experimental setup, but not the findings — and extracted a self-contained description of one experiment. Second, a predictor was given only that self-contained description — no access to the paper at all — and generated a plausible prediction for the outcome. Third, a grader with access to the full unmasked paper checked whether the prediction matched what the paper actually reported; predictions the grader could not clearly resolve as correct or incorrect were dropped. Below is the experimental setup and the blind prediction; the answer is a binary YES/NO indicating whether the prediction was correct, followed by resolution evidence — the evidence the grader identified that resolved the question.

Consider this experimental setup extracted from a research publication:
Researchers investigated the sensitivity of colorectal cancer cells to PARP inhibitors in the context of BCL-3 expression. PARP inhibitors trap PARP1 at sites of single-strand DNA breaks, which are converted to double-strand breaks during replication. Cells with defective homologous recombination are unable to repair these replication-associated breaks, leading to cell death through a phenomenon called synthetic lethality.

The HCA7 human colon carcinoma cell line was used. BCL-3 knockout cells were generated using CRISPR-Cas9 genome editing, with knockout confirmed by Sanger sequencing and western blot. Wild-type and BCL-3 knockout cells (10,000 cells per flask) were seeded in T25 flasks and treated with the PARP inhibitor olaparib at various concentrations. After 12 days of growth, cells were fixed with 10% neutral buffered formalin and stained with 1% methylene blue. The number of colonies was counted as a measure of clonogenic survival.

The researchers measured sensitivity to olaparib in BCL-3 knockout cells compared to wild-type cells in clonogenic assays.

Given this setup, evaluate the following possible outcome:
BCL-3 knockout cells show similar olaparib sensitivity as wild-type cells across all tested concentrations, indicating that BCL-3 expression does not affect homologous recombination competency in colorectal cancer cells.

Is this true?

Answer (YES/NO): NO